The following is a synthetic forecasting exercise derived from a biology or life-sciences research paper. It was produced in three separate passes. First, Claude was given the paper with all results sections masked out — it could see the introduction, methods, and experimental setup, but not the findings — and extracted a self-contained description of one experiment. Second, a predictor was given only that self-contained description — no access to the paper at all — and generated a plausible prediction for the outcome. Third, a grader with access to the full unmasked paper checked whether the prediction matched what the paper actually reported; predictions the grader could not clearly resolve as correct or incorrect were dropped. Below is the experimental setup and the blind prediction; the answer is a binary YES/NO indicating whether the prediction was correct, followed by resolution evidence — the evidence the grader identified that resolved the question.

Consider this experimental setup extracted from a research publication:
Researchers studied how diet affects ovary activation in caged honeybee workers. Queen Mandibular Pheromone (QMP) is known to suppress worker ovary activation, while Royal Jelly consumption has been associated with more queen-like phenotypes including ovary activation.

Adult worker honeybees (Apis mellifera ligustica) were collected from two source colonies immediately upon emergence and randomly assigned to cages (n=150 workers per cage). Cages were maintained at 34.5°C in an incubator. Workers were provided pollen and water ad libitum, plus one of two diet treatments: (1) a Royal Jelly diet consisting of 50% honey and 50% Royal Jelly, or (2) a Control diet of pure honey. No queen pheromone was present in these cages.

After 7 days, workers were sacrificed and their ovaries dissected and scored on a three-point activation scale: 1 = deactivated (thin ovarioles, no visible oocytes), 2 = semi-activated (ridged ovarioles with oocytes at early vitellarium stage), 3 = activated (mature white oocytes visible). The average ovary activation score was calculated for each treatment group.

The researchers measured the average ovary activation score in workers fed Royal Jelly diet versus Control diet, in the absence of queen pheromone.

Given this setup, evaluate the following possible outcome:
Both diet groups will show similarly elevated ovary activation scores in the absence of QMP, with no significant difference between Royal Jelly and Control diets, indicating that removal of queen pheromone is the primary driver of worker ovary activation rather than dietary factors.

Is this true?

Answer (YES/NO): NO